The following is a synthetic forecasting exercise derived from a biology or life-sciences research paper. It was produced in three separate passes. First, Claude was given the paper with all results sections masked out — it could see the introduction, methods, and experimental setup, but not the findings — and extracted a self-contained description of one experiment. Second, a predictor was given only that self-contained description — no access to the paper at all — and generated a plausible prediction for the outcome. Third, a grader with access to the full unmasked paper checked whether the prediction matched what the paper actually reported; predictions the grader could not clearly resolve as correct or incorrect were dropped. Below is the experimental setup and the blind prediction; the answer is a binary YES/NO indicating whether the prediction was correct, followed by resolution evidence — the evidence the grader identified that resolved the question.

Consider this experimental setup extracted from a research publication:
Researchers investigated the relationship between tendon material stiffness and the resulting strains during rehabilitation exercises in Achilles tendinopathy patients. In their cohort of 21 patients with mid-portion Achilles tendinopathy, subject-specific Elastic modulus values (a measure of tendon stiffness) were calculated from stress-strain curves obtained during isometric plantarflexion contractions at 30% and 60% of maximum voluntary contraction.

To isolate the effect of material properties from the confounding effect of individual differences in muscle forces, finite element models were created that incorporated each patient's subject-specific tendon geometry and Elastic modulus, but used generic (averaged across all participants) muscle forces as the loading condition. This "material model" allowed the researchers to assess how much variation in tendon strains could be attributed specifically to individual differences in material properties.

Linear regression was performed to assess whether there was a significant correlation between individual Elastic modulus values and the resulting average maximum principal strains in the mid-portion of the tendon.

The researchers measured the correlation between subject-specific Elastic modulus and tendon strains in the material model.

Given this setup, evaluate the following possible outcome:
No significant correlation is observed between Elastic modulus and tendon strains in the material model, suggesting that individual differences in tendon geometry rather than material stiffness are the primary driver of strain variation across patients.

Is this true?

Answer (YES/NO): NO